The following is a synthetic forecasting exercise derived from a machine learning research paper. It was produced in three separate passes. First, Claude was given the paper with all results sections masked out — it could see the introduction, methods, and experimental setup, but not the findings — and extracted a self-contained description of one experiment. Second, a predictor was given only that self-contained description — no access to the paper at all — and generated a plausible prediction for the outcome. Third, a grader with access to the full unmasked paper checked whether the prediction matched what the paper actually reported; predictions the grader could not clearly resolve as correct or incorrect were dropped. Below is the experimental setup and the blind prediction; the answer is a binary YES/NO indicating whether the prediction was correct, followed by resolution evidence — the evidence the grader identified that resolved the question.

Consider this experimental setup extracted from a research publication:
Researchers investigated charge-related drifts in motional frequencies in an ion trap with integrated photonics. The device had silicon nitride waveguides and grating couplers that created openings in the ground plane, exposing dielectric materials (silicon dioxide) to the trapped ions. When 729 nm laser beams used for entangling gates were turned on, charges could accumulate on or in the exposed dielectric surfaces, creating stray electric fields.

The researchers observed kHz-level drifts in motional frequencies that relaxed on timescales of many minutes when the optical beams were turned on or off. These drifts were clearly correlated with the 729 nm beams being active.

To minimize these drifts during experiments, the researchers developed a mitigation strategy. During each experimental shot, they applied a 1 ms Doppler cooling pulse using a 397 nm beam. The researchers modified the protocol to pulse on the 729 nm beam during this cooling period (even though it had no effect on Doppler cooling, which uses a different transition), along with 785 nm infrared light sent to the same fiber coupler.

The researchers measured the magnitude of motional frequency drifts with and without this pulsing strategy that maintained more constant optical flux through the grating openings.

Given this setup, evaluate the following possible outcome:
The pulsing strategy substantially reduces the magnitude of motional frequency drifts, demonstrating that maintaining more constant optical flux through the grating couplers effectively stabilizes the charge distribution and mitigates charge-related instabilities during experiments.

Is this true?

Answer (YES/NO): YES